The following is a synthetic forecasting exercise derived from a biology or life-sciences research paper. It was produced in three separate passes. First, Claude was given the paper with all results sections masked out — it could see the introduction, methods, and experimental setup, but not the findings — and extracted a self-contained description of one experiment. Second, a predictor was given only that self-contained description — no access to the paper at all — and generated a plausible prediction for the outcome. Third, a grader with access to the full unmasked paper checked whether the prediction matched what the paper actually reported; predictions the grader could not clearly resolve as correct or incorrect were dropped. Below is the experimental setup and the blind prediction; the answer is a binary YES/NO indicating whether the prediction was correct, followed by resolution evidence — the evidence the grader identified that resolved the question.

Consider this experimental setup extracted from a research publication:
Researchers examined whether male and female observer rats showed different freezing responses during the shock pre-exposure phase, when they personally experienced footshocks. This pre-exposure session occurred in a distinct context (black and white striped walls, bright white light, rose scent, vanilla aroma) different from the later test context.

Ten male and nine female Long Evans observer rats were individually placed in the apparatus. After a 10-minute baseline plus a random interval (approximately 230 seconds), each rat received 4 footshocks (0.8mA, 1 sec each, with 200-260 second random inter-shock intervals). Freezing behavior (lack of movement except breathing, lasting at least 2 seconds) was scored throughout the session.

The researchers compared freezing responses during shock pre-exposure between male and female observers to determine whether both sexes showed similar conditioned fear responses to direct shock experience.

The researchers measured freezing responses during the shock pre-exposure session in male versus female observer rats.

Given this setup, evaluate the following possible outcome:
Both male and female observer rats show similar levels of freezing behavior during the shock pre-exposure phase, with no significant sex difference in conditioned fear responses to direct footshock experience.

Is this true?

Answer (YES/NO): YES